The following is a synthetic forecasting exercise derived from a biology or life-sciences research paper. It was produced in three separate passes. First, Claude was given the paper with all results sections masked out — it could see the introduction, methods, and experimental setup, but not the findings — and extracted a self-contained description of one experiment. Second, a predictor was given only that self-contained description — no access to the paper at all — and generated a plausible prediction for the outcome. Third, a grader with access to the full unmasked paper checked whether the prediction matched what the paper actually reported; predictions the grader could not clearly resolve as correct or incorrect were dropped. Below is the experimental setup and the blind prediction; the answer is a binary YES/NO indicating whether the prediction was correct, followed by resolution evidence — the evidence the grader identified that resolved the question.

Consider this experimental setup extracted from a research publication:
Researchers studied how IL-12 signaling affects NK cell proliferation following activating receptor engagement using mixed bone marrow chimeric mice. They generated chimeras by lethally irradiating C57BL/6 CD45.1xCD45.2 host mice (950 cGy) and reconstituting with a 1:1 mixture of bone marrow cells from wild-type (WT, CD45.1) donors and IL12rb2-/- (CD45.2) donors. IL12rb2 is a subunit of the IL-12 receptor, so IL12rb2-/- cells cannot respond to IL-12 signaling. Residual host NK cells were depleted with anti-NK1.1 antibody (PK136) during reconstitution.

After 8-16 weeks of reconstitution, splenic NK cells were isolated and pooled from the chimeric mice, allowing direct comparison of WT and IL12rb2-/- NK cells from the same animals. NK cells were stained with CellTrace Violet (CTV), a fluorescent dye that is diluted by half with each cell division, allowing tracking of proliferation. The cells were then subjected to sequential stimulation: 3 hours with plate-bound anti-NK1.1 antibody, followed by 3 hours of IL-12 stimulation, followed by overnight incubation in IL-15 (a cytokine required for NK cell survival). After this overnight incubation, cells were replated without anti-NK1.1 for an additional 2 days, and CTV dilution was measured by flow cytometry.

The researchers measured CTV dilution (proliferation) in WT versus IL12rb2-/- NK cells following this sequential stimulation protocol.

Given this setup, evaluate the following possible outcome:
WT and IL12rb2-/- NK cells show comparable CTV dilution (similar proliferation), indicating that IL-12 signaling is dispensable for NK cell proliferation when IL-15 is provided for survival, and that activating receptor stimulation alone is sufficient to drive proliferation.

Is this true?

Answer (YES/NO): NO